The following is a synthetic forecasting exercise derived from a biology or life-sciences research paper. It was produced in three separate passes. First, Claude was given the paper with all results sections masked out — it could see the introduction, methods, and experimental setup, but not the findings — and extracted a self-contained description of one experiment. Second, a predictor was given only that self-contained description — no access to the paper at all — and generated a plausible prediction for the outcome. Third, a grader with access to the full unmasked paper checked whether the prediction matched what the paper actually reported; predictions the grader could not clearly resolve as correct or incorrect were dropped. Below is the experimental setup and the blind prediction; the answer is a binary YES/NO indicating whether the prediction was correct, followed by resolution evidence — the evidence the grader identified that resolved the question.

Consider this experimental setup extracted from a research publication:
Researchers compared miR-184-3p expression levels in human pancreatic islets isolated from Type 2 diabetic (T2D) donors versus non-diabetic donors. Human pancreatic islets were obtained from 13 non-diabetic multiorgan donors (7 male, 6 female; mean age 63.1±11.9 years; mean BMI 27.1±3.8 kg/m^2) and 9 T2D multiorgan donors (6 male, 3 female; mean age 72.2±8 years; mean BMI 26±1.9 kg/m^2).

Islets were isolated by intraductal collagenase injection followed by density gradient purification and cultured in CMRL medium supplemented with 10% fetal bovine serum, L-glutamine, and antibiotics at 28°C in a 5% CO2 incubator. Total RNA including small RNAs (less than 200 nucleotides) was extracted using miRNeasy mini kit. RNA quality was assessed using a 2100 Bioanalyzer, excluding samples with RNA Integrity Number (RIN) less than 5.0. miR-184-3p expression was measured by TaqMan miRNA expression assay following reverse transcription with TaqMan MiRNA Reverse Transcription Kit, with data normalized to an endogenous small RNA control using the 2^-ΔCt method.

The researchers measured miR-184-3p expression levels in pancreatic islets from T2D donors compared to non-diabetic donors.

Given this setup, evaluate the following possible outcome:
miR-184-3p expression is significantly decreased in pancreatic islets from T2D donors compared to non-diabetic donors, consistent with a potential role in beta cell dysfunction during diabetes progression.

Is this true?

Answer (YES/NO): YES